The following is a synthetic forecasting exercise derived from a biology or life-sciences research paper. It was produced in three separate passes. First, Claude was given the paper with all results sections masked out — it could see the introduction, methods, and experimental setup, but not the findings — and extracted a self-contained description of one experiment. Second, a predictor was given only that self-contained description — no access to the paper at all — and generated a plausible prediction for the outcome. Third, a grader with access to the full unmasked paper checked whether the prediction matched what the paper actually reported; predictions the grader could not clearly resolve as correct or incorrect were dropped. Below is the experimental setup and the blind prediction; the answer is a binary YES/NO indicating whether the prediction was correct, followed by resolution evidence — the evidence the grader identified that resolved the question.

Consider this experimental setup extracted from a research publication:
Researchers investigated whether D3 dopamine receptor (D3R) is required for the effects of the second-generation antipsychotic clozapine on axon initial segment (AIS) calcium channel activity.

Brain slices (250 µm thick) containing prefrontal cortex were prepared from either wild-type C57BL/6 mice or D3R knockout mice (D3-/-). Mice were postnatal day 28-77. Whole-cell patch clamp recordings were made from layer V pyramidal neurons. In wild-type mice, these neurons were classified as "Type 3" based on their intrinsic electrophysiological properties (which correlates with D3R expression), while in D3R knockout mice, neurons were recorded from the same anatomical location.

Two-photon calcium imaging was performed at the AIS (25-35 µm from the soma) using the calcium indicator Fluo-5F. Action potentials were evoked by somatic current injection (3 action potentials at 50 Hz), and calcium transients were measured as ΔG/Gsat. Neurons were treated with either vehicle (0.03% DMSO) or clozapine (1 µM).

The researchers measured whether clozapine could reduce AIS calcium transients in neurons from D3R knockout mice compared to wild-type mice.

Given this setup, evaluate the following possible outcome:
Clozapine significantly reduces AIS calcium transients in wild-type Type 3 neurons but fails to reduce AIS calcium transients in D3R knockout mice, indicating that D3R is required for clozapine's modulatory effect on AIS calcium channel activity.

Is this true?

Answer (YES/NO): NO